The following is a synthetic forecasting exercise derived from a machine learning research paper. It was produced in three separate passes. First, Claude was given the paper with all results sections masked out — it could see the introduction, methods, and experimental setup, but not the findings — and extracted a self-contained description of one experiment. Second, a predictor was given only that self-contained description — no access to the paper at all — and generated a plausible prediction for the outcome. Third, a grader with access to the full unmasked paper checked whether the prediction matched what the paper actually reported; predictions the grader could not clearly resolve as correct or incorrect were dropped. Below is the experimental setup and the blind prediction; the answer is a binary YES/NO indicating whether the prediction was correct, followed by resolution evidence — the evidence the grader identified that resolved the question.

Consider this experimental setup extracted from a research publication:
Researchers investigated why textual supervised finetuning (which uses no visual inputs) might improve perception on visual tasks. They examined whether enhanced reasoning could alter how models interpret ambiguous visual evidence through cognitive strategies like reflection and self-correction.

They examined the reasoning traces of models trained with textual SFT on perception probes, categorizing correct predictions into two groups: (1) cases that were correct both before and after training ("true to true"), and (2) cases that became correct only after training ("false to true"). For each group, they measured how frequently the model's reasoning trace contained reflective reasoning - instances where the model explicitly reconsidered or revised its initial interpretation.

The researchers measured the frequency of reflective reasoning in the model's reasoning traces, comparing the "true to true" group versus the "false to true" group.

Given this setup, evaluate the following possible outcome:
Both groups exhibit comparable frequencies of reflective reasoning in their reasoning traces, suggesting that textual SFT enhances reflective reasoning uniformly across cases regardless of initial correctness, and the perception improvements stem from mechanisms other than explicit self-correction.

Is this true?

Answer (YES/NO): NO